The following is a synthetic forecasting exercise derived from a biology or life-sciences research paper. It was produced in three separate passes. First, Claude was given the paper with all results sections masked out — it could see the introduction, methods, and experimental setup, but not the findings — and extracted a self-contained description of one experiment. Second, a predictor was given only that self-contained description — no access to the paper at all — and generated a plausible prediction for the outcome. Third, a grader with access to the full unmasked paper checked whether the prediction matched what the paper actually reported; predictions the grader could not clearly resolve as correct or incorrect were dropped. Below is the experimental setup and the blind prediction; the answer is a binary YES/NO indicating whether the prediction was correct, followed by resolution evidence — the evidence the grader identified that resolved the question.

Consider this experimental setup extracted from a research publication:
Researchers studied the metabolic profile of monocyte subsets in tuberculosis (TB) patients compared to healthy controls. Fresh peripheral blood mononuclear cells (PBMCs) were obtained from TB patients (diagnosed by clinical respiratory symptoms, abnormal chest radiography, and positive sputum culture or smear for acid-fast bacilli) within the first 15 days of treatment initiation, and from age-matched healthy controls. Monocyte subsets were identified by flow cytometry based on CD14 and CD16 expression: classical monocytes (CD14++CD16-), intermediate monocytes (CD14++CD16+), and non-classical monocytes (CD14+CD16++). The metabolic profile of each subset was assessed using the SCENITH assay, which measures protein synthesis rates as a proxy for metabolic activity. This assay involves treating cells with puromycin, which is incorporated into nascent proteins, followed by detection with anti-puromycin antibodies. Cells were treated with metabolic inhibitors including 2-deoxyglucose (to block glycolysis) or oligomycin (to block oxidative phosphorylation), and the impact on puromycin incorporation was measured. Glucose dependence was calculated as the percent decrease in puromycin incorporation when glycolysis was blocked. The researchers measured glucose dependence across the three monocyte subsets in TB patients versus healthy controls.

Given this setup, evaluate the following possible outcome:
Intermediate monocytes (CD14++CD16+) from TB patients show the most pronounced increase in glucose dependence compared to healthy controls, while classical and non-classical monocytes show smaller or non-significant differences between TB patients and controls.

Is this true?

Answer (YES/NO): NO